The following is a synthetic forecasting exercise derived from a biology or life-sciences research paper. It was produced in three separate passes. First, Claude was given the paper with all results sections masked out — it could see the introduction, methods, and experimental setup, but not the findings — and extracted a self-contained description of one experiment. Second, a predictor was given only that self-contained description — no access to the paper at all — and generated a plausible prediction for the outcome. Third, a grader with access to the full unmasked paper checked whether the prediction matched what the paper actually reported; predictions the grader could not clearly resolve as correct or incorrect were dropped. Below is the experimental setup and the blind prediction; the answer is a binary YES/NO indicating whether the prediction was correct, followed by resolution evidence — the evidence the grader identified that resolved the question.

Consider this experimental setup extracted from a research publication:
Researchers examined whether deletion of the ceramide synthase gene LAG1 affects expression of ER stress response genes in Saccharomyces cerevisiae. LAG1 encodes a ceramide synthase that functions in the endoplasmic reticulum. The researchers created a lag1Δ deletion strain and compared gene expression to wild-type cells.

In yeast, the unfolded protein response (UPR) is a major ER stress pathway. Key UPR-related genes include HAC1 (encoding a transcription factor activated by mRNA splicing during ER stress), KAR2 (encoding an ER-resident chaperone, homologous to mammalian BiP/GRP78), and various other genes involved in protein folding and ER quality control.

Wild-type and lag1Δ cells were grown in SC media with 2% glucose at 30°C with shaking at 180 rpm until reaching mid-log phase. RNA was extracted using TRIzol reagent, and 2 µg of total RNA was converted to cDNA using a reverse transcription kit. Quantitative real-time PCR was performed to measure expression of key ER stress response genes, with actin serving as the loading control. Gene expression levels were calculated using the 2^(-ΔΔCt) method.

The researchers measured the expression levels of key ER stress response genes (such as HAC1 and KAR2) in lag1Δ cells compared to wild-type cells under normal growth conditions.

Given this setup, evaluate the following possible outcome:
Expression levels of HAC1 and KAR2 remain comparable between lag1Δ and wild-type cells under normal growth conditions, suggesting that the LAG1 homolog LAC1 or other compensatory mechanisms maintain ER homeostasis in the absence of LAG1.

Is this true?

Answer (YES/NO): YES